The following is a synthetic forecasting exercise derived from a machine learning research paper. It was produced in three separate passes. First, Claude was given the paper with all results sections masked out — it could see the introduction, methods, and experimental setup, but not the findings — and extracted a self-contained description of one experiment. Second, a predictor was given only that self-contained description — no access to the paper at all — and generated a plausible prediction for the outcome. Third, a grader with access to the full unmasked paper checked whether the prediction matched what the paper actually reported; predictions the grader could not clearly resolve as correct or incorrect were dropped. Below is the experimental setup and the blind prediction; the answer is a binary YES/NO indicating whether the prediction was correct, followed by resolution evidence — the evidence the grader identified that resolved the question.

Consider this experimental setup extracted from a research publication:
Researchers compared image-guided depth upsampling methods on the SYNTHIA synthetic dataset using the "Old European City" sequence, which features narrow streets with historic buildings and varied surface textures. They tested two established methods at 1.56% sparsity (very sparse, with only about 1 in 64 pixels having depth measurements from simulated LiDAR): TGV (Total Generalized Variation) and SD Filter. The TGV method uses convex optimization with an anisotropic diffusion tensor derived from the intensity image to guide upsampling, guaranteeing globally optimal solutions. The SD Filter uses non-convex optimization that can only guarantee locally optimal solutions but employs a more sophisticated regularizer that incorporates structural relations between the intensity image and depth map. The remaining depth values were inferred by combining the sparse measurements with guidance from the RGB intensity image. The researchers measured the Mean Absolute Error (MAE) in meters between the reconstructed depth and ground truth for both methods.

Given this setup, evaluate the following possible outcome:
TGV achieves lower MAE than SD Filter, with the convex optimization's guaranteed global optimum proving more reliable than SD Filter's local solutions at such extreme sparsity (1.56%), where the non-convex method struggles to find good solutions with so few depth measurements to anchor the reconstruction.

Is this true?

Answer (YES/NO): NO